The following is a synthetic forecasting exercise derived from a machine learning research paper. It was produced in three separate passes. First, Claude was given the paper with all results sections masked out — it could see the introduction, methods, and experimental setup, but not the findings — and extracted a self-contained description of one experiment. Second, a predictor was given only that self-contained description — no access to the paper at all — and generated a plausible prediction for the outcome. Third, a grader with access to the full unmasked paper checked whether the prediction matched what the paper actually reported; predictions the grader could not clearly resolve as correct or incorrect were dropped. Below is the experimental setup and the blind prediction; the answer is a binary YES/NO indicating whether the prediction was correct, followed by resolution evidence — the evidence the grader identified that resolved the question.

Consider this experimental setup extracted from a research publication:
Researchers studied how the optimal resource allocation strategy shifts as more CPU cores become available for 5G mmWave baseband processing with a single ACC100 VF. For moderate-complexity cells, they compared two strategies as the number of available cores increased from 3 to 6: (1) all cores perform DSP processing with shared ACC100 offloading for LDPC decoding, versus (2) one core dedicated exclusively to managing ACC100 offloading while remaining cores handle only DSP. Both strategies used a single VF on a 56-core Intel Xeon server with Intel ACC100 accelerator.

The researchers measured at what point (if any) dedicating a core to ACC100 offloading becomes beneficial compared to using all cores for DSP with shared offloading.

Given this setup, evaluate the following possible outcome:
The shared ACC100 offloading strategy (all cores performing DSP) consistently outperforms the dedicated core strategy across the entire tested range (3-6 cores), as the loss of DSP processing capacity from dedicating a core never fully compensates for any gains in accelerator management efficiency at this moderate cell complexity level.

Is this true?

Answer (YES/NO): NO